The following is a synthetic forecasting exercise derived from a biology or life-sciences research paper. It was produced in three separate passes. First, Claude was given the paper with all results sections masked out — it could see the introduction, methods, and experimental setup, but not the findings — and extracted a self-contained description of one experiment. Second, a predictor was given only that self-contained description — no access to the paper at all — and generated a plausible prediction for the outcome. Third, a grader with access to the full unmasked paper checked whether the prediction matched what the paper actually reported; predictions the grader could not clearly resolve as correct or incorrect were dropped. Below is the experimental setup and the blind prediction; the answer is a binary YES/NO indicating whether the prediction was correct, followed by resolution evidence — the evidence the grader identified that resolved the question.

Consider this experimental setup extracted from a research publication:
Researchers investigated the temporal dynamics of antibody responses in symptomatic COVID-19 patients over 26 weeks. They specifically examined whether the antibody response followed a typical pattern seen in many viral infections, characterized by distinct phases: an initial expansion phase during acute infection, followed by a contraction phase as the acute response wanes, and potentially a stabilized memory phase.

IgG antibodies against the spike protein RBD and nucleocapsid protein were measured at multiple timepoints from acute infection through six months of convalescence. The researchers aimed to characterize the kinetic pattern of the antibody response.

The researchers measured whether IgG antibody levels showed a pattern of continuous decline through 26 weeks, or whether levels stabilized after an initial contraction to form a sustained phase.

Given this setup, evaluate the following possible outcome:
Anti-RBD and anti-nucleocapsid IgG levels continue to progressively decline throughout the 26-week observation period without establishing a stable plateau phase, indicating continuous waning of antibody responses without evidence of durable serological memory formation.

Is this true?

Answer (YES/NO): NO